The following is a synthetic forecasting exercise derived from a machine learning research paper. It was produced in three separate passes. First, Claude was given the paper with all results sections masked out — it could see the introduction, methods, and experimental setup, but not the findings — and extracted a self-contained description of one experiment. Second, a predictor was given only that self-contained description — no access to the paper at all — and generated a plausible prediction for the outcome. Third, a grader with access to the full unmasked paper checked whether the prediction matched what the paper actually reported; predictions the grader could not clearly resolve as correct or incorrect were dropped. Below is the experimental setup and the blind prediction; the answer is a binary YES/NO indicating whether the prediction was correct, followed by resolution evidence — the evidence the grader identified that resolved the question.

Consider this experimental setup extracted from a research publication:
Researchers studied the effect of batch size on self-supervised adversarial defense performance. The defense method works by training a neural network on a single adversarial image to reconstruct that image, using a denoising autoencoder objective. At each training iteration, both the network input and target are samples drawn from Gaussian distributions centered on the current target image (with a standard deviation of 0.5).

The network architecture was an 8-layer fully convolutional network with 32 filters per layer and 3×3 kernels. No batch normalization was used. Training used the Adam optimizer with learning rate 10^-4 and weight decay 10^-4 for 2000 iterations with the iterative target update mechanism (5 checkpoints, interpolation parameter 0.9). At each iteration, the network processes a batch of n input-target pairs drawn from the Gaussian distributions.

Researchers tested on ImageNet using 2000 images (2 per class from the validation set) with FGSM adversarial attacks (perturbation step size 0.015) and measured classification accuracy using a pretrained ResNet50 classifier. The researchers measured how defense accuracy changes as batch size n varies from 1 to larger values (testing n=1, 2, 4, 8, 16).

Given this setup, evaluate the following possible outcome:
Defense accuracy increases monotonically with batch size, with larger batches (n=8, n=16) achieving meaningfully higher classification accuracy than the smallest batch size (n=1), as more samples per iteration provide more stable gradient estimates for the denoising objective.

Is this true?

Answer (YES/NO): NO